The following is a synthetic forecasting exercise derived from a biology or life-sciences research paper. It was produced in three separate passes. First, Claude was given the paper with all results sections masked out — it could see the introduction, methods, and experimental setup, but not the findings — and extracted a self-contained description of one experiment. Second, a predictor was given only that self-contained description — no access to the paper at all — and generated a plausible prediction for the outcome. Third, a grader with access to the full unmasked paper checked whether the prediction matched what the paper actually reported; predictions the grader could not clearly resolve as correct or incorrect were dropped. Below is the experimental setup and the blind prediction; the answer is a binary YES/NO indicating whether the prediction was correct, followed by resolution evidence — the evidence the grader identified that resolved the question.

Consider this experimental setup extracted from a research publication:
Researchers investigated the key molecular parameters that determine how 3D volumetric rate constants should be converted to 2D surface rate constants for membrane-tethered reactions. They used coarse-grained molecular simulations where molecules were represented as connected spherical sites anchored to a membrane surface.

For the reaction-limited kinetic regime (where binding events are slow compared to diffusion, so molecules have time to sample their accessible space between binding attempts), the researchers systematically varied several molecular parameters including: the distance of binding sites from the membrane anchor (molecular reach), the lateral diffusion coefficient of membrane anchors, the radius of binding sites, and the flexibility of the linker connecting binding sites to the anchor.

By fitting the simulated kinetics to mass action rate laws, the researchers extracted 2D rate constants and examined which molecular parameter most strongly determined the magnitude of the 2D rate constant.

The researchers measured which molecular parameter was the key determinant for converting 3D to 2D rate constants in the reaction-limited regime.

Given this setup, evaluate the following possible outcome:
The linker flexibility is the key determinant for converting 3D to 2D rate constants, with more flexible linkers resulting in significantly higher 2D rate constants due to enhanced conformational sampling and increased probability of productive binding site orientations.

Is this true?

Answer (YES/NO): NO